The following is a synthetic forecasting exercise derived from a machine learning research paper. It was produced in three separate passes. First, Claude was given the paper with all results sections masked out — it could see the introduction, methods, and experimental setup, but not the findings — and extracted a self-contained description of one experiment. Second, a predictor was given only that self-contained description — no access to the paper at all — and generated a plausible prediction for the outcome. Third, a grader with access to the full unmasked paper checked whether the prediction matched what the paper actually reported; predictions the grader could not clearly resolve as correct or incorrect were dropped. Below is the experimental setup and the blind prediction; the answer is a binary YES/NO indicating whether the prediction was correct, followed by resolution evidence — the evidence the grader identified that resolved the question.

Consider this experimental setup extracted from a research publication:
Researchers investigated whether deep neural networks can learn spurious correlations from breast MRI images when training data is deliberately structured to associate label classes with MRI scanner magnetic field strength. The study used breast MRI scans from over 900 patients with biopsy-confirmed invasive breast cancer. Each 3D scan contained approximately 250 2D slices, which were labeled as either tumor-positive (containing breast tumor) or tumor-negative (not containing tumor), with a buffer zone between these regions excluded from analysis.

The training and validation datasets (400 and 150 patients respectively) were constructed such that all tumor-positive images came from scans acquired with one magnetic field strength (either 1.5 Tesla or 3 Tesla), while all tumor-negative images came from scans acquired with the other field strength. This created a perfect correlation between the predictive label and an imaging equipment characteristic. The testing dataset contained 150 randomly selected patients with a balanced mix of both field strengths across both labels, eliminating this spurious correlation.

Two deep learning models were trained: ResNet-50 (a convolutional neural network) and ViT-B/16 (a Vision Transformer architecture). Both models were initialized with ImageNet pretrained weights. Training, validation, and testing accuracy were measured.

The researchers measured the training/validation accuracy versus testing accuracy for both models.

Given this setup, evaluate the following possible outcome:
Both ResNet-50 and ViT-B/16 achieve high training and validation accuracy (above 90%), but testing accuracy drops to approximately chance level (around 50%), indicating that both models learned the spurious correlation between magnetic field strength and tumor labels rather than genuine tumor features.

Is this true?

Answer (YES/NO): YES